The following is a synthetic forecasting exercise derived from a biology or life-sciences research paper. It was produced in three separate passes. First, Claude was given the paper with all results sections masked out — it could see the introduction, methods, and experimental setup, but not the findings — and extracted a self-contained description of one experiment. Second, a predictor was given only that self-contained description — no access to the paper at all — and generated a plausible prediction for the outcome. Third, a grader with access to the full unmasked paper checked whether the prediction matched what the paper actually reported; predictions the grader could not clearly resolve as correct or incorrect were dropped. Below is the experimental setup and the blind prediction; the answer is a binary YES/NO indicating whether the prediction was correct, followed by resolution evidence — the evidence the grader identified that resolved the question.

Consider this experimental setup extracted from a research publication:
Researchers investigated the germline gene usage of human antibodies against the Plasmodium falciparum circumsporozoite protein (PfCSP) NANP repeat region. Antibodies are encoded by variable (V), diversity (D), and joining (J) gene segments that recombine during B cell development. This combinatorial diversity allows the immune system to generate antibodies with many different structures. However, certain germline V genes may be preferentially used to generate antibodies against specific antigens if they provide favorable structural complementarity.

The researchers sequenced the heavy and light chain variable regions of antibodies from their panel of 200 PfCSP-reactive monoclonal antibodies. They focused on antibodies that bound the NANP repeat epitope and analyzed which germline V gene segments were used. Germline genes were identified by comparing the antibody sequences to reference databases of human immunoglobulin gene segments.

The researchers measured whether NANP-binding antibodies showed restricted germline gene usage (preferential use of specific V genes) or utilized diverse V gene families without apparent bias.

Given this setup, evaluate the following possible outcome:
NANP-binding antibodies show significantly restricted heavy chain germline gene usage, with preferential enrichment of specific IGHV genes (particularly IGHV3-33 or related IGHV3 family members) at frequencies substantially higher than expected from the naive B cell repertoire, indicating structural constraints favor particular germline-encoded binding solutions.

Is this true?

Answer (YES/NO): YES